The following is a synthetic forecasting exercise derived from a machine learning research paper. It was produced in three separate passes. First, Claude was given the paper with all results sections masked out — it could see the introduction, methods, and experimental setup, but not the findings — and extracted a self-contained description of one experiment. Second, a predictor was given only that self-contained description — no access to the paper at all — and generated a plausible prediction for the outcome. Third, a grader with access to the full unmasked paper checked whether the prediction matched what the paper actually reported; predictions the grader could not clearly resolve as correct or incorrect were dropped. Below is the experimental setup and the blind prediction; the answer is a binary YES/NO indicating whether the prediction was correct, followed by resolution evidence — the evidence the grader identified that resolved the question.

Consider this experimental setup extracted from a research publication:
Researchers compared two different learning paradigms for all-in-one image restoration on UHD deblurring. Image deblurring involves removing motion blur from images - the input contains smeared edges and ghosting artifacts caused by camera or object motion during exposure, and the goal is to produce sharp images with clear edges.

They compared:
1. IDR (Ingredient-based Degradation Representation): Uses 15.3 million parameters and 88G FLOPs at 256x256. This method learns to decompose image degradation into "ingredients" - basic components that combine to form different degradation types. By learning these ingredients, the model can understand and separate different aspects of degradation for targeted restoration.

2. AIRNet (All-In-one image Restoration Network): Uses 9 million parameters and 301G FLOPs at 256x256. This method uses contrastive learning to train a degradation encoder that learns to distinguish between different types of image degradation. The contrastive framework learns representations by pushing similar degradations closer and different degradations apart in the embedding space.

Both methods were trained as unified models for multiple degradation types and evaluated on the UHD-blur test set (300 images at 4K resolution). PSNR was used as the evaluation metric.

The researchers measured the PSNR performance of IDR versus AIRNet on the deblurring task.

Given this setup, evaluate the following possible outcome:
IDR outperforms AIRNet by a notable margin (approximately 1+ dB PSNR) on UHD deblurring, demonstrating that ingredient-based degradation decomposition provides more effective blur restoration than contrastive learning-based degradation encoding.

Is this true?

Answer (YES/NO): YES